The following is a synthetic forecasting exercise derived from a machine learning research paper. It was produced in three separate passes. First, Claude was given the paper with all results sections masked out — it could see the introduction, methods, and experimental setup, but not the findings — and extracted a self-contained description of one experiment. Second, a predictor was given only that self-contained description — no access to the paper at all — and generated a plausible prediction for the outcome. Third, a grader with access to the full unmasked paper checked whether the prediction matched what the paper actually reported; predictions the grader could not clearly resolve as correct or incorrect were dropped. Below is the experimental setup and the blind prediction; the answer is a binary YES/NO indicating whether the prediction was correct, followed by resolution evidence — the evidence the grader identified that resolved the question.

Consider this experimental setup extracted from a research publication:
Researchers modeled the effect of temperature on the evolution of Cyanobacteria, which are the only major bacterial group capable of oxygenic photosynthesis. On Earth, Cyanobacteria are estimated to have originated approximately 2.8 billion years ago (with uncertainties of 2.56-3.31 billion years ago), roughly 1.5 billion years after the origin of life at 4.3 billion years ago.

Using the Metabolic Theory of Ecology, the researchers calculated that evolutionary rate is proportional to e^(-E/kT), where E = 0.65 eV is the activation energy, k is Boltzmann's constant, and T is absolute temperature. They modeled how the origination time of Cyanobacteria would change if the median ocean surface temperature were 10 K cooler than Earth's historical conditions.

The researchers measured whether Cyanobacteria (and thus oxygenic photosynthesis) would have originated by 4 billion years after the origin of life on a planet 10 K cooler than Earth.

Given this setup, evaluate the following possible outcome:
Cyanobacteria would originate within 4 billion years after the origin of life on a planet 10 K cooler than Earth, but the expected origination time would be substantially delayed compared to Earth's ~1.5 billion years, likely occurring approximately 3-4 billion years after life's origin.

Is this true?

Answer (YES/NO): NO